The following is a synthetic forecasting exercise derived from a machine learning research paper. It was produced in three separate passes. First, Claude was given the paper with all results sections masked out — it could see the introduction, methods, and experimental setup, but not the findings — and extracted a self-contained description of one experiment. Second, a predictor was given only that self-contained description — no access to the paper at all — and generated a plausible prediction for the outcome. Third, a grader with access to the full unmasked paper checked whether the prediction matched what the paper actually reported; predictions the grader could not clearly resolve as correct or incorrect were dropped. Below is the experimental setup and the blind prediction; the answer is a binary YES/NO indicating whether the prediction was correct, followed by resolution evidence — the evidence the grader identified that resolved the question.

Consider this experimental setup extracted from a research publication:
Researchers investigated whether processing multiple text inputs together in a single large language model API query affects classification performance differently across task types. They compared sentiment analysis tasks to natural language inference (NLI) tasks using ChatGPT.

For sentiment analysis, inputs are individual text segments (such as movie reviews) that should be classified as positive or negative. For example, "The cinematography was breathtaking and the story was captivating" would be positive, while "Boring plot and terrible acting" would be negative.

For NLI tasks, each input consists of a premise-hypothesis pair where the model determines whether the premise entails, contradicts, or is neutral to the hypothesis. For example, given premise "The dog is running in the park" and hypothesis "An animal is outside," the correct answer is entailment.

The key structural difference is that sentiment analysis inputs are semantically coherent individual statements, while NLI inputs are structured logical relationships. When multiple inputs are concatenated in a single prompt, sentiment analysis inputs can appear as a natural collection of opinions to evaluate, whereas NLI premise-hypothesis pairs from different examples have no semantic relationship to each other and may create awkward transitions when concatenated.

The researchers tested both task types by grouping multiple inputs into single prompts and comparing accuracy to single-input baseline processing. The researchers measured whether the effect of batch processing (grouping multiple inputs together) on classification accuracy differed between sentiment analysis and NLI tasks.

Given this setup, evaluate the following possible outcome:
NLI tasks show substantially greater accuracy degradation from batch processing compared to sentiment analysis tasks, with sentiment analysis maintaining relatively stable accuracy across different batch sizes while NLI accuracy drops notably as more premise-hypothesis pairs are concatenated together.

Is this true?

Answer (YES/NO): NO